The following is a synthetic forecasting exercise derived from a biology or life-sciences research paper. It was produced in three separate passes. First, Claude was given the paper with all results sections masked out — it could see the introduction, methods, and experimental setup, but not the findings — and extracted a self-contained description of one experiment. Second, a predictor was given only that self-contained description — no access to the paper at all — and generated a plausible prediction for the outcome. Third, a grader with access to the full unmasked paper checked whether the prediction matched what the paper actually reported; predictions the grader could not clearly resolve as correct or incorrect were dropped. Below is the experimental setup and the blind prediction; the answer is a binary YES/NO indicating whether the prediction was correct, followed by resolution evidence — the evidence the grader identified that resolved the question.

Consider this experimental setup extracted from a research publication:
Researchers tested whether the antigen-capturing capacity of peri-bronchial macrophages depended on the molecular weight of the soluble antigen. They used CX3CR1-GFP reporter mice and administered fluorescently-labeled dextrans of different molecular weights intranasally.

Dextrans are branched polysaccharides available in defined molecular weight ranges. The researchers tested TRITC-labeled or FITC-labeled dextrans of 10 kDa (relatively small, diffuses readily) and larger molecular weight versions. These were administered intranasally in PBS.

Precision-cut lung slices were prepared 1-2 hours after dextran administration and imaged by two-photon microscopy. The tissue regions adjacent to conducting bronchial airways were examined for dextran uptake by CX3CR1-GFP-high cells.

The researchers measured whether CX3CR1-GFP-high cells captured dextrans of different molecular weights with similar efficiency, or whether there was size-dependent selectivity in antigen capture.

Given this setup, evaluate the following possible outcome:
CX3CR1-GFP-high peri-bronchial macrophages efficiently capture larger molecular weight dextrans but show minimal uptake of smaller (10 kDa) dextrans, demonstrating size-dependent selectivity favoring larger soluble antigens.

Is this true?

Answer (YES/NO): NO